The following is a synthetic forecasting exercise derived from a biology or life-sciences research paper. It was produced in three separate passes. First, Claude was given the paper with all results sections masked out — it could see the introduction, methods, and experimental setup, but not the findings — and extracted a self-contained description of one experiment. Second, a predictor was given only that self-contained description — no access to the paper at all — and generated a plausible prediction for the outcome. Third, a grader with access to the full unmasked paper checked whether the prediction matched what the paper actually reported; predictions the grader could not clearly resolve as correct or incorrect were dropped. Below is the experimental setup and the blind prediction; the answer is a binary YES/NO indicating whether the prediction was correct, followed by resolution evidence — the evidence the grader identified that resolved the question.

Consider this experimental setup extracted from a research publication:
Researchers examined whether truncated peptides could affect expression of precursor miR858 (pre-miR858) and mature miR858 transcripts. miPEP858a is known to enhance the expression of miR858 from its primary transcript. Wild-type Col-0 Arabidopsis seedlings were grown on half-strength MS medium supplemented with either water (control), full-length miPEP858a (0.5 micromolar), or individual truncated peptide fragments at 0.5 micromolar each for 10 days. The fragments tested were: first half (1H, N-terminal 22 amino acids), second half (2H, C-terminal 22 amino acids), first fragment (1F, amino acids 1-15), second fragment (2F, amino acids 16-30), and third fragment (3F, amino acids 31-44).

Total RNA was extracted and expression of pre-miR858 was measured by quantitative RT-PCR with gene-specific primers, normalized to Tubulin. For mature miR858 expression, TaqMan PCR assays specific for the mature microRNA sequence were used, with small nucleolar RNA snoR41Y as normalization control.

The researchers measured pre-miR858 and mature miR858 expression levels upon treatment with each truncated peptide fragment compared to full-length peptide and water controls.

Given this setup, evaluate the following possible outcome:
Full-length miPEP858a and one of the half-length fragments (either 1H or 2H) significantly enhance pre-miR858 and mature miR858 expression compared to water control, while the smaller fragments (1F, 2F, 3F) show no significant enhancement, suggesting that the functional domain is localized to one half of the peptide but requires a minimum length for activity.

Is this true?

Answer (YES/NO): NO